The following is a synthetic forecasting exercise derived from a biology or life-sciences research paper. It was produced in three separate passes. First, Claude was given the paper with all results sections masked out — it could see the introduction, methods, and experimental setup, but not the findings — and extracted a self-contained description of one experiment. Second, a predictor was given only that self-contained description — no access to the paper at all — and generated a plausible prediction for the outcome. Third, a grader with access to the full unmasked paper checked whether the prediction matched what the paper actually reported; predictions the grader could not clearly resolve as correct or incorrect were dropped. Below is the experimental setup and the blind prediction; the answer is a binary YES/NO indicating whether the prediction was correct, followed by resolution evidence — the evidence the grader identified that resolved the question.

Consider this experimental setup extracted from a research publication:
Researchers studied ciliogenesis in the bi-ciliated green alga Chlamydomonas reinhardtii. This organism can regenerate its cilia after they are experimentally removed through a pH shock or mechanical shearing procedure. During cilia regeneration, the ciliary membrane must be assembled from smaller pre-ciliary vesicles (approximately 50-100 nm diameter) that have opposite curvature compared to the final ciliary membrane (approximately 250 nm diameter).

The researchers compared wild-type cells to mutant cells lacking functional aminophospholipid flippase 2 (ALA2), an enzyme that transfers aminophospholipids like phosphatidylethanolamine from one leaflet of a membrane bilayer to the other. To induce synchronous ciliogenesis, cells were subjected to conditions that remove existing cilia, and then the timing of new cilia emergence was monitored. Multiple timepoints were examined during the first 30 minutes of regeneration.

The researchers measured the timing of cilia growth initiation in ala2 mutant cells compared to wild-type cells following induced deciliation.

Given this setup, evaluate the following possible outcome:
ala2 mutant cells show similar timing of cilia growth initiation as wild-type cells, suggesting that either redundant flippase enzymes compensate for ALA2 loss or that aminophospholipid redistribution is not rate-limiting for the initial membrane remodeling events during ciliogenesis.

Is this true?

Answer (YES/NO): NO